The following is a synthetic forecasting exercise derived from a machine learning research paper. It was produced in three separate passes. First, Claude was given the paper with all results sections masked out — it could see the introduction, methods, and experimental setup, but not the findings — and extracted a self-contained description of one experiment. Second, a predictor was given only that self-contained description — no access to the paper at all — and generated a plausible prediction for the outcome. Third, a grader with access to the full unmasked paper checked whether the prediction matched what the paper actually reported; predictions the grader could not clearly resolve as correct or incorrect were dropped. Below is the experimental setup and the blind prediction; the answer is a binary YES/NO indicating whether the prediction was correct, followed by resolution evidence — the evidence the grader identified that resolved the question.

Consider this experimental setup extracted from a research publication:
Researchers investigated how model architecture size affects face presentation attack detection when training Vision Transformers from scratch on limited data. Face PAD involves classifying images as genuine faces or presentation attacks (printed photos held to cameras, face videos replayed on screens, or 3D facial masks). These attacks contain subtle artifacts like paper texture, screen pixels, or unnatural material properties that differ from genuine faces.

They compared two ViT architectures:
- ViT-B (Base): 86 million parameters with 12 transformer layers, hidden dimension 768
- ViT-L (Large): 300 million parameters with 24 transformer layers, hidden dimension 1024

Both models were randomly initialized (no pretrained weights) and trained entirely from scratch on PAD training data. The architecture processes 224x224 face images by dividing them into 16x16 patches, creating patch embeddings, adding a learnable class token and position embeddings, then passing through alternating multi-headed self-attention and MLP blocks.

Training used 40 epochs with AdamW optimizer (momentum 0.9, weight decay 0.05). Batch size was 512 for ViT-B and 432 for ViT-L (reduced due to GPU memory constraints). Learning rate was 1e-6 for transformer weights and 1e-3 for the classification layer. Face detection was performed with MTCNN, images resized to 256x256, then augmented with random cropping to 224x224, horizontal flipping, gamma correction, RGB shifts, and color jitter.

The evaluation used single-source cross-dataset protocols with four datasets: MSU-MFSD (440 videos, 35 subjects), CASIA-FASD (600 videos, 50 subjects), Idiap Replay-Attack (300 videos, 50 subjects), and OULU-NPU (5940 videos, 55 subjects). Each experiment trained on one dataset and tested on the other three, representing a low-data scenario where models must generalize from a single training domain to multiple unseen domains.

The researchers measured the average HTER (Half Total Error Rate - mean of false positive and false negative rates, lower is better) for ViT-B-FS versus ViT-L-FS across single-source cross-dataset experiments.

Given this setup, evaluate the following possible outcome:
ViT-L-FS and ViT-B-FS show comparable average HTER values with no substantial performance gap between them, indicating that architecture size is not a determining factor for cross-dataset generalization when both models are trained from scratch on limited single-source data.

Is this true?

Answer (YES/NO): NO